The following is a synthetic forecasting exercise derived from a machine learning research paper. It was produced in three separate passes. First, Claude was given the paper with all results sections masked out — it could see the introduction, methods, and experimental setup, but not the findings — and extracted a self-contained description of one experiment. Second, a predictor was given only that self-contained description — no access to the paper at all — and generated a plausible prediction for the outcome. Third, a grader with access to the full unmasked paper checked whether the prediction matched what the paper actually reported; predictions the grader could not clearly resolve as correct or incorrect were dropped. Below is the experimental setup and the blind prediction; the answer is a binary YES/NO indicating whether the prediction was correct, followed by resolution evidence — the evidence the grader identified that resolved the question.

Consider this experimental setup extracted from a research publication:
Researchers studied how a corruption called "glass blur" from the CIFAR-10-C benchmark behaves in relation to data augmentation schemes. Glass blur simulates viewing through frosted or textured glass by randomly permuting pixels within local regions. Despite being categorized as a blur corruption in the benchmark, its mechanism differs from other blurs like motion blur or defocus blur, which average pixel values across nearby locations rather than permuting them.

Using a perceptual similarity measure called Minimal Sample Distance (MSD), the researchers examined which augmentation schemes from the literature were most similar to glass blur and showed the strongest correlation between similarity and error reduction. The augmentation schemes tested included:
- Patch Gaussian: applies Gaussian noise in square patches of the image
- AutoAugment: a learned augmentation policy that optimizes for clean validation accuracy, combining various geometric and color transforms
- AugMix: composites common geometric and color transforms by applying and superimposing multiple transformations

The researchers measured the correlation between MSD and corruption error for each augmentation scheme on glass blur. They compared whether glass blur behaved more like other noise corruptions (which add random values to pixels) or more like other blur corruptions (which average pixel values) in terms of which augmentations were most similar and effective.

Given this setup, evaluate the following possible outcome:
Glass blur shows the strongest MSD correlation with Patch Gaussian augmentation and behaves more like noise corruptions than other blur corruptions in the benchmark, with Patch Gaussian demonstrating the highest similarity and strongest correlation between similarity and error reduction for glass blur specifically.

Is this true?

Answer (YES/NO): YES